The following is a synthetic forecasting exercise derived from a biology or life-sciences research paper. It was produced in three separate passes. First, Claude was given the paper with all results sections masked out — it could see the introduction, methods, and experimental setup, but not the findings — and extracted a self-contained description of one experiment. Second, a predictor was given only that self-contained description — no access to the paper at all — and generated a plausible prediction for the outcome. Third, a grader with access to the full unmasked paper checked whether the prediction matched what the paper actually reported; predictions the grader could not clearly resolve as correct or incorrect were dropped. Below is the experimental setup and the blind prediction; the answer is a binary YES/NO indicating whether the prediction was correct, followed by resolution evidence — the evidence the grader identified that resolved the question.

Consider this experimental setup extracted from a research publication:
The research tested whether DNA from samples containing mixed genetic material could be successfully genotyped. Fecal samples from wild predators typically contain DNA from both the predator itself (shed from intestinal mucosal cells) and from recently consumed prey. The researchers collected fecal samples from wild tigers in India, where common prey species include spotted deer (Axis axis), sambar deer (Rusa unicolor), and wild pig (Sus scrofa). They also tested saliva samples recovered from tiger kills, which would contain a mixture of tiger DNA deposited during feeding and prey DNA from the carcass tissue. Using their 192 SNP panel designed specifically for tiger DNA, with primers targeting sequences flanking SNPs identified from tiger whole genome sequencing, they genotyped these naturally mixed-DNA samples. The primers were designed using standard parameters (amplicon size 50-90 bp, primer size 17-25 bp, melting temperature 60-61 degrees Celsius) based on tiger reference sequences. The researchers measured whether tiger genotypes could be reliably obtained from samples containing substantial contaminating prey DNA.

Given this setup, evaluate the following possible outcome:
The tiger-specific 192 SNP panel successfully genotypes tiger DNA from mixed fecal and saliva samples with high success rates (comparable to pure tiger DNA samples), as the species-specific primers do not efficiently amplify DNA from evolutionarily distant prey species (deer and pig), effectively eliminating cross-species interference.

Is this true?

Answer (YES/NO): YES